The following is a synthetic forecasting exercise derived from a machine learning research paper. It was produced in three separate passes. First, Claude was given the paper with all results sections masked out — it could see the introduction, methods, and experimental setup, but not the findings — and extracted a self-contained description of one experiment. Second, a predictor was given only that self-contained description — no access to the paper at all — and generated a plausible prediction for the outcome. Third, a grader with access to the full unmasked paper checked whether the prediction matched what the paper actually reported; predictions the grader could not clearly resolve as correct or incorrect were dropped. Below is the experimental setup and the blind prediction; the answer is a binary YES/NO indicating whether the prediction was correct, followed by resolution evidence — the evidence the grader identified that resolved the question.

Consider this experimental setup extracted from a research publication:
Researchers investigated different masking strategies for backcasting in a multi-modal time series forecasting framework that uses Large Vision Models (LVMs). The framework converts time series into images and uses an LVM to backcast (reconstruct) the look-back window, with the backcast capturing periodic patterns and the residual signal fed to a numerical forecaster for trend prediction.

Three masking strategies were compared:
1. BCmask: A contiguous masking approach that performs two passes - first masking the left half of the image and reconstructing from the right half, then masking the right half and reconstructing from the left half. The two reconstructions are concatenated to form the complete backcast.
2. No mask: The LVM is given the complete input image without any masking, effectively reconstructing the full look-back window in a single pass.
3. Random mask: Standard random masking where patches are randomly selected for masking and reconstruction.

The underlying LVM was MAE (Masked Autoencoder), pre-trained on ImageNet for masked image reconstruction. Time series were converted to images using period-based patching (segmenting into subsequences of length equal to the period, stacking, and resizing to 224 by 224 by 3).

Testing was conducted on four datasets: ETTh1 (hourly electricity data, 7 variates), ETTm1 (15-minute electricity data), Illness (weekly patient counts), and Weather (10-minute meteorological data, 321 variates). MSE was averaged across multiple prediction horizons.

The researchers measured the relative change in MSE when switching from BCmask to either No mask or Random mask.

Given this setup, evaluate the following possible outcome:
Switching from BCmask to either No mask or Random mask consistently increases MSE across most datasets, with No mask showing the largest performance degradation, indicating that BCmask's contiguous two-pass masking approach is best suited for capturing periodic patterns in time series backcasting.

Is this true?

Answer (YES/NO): NO